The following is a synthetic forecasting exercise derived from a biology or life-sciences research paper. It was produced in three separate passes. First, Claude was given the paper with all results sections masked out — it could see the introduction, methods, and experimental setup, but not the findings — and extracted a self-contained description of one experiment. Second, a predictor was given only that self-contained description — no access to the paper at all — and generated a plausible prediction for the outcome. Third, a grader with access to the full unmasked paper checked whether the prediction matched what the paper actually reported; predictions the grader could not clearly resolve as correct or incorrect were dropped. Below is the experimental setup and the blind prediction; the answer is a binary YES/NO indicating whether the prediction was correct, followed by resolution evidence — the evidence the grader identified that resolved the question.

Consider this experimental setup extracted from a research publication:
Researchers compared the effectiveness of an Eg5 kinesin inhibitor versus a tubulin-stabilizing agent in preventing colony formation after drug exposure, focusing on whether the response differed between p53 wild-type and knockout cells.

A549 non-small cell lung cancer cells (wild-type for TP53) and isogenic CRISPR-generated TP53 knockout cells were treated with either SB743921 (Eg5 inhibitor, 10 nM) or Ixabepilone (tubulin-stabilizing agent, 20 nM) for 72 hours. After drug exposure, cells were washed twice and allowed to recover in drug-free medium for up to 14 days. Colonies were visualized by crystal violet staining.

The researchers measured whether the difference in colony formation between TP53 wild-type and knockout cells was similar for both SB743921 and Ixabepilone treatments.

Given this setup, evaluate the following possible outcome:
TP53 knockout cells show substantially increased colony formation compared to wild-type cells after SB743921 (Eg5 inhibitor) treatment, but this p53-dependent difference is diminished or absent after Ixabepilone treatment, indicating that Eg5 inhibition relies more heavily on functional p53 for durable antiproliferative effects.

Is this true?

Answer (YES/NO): NO